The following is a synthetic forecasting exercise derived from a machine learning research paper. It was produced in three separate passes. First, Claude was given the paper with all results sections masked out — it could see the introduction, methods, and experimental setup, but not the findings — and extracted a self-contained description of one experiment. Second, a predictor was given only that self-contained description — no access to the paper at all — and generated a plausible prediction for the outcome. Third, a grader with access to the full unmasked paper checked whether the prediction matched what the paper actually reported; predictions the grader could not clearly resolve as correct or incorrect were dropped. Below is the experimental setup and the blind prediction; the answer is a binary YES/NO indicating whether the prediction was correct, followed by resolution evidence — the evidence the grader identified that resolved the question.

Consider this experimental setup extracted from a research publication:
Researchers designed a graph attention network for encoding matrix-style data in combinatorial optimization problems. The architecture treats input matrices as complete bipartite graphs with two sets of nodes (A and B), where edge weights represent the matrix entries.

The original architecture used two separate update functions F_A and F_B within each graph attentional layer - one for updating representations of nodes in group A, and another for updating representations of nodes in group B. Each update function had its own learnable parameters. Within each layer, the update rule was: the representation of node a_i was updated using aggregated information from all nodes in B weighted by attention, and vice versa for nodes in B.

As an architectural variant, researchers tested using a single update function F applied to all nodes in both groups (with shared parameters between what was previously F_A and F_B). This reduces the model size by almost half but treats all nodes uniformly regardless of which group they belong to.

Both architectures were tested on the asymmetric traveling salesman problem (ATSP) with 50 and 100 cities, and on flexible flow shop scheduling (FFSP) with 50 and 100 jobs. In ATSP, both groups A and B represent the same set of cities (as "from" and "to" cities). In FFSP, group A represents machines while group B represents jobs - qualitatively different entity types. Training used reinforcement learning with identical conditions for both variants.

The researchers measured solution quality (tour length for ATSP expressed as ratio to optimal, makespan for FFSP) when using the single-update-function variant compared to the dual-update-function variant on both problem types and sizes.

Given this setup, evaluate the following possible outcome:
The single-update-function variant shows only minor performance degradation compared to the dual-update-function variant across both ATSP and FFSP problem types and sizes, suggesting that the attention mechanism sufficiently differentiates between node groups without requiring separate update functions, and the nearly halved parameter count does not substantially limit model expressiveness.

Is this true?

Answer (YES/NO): YES